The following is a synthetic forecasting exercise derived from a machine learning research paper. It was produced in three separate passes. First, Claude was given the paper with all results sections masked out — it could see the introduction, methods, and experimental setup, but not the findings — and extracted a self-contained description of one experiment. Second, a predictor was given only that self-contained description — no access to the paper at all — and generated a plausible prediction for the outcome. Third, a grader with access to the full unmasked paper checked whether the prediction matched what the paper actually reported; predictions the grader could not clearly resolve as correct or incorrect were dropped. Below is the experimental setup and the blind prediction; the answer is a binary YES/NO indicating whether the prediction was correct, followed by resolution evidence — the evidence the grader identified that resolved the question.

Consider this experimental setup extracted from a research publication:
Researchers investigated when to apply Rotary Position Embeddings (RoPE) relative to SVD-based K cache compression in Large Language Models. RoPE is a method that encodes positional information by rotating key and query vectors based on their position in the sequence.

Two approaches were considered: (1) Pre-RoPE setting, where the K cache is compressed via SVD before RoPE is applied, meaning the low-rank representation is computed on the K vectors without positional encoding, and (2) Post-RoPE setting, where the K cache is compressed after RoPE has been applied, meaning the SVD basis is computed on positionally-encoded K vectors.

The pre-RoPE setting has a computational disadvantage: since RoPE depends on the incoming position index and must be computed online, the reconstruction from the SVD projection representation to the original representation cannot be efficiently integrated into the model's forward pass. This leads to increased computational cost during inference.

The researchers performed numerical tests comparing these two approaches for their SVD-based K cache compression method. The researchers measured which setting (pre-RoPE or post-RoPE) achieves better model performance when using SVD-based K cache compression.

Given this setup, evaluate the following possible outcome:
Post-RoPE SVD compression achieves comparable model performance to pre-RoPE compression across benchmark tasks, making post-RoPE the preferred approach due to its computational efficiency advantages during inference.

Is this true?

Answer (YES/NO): NO